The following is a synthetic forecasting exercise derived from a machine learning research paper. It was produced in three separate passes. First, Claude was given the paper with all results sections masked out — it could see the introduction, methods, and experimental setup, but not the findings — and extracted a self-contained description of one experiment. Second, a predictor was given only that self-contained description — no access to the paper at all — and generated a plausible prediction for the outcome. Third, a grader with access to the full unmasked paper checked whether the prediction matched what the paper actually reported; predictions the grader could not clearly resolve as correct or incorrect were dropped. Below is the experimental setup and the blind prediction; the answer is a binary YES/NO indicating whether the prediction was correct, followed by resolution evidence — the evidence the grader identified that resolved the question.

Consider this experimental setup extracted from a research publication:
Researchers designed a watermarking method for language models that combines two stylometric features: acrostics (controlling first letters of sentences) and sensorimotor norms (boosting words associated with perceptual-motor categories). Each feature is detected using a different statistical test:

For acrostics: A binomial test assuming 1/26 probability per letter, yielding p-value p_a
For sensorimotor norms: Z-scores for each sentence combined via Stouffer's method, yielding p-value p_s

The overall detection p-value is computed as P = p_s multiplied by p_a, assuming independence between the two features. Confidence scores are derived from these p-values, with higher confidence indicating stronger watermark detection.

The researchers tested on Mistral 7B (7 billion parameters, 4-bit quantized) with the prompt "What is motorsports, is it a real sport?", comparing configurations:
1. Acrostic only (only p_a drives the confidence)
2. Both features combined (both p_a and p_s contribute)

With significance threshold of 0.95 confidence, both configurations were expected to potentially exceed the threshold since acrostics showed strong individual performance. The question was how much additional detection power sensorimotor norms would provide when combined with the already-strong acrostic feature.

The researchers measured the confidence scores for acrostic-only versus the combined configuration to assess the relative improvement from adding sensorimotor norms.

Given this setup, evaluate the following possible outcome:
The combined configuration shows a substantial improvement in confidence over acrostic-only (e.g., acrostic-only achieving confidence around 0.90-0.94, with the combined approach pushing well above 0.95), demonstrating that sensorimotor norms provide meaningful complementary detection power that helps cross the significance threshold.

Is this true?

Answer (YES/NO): NO